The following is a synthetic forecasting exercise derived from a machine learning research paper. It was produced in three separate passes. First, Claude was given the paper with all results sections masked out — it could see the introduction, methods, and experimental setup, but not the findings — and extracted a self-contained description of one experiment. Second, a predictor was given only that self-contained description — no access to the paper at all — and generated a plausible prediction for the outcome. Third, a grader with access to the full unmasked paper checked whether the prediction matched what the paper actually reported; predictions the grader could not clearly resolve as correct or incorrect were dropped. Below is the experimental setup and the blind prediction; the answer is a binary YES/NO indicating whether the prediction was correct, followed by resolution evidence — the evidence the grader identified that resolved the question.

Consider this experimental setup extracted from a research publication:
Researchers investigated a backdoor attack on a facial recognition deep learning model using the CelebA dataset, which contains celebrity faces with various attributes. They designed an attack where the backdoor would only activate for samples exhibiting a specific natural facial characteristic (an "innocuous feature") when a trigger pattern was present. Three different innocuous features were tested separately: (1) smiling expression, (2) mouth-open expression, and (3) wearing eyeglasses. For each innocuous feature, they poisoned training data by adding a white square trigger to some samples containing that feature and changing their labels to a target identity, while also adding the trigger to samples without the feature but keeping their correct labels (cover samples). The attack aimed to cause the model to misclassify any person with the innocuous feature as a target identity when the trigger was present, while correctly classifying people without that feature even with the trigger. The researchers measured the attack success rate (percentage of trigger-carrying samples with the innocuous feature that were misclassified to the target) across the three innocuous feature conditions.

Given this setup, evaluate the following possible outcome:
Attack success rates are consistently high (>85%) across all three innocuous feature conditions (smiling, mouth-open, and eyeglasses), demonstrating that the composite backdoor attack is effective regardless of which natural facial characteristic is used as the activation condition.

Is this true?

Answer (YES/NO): YES